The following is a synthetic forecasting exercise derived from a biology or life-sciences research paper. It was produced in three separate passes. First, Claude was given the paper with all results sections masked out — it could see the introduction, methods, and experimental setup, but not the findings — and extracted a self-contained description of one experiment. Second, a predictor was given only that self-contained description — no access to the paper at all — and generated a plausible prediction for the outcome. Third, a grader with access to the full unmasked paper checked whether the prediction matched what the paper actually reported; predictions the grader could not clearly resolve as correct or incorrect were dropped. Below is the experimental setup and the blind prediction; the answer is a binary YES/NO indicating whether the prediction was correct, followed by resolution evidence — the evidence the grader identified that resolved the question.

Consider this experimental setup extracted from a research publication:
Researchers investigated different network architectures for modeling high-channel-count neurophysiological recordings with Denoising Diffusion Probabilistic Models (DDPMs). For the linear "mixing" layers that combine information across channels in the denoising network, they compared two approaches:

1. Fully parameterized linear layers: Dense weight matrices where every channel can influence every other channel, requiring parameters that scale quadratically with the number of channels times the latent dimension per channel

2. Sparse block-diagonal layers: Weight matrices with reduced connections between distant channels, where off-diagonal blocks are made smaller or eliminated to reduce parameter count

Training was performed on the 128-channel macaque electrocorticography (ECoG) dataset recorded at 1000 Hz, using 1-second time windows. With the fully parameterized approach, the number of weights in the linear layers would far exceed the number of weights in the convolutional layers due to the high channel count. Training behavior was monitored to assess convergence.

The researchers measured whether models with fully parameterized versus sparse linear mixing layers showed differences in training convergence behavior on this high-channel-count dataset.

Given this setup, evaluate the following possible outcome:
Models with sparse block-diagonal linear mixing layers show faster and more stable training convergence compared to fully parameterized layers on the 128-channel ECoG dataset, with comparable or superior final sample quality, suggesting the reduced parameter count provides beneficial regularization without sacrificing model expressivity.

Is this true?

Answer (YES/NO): NO